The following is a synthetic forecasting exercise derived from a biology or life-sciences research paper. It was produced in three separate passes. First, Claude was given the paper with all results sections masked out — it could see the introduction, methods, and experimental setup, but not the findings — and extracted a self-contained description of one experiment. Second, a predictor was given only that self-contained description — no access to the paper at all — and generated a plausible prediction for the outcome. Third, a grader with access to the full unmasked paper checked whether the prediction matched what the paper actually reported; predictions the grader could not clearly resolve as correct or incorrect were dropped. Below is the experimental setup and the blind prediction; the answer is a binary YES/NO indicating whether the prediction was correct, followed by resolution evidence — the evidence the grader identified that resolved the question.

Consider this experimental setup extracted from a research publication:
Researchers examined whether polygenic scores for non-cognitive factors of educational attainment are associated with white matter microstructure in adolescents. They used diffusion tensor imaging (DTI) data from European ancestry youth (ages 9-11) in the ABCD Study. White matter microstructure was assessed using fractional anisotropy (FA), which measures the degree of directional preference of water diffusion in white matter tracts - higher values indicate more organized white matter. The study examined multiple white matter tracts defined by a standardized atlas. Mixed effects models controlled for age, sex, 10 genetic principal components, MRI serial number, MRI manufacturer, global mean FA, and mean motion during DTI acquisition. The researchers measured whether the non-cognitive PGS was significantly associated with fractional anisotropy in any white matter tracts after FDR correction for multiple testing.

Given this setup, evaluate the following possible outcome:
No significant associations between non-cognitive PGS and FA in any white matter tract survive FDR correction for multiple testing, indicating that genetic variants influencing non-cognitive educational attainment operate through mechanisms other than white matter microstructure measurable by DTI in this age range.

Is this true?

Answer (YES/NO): NO